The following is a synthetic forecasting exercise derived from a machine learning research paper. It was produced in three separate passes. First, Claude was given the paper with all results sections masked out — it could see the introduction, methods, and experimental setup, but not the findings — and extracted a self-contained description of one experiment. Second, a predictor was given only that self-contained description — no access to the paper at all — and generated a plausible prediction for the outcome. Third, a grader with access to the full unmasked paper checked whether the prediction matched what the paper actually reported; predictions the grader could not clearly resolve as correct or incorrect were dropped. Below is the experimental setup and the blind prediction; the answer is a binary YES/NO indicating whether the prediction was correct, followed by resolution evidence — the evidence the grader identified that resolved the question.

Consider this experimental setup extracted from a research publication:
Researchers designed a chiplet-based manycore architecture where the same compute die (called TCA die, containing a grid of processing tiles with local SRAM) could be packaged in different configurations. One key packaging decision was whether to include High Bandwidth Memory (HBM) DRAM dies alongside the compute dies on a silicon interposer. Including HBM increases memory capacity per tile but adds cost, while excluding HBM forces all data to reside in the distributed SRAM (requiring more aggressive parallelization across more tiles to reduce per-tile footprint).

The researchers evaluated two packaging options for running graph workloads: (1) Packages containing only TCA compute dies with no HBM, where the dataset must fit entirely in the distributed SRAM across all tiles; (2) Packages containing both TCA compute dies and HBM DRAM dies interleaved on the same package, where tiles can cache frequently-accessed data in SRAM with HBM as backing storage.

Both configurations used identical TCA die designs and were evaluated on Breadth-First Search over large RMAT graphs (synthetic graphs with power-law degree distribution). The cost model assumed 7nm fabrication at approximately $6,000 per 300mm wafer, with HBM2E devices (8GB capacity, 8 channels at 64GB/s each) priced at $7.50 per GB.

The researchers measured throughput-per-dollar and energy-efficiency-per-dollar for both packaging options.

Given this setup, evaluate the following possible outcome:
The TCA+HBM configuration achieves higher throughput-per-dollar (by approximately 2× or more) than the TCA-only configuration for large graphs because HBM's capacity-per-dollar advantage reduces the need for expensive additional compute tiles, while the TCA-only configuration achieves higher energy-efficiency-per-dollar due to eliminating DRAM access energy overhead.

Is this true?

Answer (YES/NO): NO